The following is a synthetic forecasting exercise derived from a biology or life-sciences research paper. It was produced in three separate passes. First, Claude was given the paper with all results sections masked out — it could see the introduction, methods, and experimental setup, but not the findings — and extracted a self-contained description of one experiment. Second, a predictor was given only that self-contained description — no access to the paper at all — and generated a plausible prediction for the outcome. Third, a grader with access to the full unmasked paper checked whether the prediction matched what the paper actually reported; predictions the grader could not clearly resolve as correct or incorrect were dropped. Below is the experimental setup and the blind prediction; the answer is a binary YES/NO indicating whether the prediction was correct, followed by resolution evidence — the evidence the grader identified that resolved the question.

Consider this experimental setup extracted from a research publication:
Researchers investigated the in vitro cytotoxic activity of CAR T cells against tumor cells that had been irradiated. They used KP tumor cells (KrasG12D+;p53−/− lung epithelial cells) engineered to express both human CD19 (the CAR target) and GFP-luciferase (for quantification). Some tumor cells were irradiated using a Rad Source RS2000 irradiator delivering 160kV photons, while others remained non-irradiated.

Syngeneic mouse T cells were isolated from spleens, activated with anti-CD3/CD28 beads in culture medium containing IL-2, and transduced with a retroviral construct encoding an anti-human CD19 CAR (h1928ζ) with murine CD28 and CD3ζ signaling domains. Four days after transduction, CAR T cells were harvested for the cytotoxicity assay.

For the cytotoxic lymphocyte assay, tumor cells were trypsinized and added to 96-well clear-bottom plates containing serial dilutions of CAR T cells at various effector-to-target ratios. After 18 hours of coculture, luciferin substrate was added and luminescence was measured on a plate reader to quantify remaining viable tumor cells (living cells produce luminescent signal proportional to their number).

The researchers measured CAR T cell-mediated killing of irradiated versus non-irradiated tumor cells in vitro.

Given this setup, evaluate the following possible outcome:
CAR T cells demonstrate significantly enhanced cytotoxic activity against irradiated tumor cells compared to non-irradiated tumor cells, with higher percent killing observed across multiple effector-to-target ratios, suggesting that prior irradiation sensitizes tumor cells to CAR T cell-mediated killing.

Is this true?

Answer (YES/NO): YES